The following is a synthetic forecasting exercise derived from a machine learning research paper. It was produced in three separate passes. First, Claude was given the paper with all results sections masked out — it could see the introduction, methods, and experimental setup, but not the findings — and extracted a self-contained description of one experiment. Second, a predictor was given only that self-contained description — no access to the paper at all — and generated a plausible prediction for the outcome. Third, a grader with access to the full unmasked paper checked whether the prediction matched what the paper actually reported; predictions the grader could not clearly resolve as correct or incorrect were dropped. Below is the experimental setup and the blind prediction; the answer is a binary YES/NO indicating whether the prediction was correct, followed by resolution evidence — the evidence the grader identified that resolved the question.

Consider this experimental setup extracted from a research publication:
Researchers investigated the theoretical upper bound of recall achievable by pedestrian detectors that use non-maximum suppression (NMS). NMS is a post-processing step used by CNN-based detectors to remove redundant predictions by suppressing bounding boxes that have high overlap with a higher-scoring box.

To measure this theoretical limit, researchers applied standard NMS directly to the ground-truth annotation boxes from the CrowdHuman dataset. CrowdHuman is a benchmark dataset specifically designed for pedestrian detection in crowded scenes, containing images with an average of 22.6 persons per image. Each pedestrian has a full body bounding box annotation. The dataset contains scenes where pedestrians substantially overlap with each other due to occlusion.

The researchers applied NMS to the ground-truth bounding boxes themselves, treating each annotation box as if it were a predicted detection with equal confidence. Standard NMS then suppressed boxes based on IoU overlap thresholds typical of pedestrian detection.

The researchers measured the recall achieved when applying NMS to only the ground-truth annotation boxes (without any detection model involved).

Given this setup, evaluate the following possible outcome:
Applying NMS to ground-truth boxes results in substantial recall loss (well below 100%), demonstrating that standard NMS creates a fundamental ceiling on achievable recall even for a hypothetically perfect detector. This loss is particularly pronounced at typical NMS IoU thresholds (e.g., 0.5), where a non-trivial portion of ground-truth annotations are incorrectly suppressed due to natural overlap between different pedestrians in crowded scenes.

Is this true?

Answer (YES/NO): NO